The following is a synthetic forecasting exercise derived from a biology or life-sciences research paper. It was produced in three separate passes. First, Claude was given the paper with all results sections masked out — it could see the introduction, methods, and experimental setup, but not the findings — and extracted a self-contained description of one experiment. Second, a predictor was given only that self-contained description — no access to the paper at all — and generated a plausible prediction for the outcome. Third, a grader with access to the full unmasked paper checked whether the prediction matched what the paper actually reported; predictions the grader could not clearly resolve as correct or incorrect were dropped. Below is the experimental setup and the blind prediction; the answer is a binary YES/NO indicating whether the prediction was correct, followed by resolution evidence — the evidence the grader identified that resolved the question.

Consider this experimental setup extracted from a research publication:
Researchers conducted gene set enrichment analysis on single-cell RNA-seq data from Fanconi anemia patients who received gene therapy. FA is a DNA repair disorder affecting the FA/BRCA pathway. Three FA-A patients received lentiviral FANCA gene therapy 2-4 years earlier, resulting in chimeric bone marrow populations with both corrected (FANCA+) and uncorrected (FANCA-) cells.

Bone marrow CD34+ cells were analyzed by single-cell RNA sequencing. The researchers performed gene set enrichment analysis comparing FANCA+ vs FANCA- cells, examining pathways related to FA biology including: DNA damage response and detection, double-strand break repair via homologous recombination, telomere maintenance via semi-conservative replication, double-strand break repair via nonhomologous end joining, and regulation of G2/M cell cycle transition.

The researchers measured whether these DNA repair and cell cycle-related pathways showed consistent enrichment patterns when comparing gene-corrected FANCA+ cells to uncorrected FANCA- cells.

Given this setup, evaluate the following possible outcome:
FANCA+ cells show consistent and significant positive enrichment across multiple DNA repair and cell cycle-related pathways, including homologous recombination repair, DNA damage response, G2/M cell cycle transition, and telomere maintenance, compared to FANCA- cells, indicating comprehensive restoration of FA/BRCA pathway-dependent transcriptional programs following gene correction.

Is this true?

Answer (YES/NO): YES